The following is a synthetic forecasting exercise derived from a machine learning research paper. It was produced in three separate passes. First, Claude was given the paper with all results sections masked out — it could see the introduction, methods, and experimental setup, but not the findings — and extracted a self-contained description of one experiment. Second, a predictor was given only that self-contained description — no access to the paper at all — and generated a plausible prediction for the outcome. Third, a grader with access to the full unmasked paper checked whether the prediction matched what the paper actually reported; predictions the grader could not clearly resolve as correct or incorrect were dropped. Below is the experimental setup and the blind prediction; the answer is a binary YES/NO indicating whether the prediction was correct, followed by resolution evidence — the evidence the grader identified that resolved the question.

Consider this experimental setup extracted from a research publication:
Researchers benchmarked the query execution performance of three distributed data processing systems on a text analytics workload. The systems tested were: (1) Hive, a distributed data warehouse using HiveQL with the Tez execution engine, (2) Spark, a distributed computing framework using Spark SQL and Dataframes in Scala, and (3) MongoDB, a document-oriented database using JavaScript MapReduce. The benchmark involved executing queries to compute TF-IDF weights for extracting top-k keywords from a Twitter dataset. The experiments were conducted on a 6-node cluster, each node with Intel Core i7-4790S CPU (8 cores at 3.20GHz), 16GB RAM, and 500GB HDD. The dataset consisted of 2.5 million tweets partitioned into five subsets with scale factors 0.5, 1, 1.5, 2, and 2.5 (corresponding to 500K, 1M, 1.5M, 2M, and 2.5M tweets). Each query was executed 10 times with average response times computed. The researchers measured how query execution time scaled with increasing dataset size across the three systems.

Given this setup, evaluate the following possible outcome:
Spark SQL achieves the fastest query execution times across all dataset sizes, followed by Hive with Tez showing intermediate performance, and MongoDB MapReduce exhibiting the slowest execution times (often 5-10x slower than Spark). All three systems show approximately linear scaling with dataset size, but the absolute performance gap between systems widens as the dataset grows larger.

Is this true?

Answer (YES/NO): NO